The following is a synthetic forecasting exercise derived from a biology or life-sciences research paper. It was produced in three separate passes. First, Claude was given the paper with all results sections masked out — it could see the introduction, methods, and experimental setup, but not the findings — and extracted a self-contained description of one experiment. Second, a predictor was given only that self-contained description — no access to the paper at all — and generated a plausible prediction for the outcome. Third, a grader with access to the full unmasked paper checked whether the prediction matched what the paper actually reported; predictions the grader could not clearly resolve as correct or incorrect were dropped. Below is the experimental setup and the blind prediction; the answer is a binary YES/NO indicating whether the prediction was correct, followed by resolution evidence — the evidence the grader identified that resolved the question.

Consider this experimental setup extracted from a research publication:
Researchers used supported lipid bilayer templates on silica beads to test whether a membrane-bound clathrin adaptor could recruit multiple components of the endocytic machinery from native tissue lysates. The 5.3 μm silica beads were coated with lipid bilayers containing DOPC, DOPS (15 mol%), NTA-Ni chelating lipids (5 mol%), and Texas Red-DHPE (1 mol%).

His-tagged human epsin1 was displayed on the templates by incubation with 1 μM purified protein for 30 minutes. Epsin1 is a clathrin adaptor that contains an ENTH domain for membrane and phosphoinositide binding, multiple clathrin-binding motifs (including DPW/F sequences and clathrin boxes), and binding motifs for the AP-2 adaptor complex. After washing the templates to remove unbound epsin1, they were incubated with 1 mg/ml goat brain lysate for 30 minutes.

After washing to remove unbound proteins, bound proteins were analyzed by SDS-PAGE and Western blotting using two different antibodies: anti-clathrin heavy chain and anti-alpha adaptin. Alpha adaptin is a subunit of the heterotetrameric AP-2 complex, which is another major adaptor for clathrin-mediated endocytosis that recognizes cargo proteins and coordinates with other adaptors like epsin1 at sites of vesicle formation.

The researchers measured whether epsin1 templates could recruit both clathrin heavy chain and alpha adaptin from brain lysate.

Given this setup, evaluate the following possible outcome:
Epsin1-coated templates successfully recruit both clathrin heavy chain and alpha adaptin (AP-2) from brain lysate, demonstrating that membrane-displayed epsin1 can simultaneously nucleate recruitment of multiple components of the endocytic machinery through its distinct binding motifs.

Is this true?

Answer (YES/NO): YES